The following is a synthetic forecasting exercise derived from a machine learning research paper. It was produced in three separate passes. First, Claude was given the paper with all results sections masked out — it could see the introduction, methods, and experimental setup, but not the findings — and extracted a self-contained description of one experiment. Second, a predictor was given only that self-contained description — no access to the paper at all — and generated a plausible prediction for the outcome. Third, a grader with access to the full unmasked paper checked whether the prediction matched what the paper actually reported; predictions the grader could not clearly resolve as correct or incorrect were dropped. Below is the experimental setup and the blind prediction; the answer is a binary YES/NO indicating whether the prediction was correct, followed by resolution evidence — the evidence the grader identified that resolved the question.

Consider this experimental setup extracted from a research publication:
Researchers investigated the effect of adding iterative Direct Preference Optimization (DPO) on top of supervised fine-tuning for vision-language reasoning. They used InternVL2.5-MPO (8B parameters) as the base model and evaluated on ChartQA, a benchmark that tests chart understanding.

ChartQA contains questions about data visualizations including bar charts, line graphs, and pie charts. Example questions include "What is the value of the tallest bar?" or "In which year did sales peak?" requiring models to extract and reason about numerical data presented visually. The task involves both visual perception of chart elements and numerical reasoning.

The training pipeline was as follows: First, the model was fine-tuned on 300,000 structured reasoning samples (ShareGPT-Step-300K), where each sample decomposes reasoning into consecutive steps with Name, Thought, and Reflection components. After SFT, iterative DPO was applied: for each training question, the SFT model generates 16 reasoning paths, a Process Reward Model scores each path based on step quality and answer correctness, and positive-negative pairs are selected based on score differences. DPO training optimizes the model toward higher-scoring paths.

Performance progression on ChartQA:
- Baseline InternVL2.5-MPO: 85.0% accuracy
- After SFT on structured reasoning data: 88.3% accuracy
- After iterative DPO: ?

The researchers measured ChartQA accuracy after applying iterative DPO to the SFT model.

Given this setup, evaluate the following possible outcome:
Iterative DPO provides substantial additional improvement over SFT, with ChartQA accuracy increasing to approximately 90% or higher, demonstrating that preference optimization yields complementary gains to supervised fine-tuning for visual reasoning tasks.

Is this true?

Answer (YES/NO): NO